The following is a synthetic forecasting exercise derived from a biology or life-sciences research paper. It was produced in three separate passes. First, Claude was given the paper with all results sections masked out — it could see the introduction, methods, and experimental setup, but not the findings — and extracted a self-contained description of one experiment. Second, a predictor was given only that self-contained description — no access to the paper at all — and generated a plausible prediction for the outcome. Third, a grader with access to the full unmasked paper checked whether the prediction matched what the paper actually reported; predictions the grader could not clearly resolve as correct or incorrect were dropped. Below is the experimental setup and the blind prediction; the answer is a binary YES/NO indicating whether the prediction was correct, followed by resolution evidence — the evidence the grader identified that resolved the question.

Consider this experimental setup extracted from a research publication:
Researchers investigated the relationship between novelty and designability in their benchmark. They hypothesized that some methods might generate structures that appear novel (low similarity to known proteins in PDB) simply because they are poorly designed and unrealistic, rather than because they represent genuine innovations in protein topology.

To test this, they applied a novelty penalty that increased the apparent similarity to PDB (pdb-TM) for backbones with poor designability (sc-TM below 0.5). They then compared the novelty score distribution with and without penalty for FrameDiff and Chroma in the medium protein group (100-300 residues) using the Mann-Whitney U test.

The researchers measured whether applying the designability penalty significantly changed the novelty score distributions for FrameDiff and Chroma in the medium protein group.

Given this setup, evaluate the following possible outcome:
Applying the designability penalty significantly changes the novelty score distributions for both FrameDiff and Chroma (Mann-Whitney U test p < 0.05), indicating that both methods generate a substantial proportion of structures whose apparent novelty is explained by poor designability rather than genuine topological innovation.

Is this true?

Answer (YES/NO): YES